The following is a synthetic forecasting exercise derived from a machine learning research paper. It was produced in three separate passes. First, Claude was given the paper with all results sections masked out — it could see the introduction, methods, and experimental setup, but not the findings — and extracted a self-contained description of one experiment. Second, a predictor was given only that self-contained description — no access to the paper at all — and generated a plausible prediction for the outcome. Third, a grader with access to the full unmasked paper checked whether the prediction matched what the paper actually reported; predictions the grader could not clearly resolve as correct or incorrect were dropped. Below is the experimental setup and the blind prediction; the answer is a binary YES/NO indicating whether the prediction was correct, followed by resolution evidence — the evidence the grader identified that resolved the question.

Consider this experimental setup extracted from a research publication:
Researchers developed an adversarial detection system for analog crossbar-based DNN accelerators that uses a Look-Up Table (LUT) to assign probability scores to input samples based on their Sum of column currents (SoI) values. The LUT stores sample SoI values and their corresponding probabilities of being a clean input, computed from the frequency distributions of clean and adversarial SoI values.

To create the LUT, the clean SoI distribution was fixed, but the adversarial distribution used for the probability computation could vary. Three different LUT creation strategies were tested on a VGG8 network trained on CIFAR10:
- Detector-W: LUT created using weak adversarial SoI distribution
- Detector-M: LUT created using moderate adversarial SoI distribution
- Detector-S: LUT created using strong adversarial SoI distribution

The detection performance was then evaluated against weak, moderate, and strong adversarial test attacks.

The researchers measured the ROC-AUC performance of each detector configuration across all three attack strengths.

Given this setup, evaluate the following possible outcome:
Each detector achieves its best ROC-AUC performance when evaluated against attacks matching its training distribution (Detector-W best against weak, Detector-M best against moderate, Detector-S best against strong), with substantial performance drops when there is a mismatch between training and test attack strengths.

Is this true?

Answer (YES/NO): NO